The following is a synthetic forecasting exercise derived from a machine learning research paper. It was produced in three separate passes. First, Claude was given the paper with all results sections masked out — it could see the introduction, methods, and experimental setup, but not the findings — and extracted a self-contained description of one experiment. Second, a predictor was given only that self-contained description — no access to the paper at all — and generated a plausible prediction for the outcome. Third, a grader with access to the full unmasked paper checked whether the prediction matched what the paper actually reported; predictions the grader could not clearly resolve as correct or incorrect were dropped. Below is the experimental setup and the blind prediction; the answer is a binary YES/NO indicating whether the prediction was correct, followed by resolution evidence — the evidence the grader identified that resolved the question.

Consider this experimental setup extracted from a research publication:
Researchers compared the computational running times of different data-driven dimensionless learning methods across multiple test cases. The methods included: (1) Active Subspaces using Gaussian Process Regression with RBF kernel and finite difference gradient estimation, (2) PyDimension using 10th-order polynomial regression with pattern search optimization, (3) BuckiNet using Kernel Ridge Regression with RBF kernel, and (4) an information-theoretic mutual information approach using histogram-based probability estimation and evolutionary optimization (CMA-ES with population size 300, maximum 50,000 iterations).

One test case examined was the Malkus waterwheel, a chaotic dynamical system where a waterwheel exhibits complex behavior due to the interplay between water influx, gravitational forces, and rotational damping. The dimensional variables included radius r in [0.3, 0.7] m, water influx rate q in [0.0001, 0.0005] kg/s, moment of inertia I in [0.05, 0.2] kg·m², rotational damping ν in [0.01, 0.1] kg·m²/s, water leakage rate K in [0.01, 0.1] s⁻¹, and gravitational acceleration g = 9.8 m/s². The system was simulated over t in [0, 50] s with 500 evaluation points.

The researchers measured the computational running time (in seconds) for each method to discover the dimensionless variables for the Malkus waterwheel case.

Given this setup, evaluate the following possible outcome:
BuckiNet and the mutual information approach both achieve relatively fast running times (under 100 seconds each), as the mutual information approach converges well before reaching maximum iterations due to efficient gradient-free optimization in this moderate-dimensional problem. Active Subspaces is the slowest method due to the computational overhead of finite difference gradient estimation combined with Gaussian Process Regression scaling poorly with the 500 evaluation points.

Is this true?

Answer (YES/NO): NO